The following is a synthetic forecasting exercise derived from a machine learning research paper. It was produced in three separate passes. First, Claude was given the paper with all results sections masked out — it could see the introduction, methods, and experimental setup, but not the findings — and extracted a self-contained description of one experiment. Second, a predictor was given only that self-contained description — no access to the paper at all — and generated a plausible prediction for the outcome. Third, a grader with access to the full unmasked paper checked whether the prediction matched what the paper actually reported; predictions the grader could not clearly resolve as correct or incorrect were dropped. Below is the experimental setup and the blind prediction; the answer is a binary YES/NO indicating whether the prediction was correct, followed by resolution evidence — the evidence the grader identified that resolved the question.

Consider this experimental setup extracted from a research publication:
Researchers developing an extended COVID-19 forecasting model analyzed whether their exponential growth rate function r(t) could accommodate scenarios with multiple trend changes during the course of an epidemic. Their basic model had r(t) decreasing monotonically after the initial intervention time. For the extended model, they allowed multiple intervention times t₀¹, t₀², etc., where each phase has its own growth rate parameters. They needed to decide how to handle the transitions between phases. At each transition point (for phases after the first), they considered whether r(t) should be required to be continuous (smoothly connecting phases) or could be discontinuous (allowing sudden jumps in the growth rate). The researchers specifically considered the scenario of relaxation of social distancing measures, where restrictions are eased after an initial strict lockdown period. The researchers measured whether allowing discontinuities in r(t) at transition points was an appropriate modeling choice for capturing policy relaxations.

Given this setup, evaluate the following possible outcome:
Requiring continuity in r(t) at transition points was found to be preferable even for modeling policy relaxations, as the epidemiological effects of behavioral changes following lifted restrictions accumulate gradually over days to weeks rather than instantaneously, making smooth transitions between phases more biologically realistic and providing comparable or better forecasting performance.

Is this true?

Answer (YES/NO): NO